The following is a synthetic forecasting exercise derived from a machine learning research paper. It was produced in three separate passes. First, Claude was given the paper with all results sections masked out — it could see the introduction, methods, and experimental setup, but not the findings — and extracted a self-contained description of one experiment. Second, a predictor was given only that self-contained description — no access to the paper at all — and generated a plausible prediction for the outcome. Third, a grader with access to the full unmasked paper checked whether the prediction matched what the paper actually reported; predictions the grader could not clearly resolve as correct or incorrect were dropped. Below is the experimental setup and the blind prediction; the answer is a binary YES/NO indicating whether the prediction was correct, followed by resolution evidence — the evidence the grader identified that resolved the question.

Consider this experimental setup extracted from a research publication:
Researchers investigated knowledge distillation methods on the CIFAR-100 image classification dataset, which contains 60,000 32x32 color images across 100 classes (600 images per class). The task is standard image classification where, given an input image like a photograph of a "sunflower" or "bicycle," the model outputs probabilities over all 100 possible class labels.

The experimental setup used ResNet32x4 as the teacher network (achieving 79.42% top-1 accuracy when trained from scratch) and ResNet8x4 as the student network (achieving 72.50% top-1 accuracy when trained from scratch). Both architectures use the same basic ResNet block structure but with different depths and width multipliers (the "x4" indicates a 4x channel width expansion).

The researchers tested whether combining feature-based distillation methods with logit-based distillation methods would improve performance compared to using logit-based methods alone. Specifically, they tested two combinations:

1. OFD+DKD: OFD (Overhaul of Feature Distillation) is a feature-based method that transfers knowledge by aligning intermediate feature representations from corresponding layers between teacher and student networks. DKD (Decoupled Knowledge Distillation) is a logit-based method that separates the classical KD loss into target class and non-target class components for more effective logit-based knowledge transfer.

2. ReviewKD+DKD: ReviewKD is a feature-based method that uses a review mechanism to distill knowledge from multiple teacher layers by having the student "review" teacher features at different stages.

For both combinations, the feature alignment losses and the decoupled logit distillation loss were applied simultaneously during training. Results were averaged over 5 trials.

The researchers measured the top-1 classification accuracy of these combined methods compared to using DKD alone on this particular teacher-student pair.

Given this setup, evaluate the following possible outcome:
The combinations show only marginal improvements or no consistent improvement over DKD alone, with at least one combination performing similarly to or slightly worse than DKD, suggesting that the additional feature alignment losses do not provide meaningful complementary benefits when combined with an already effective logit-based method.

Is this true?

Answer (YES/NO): YES